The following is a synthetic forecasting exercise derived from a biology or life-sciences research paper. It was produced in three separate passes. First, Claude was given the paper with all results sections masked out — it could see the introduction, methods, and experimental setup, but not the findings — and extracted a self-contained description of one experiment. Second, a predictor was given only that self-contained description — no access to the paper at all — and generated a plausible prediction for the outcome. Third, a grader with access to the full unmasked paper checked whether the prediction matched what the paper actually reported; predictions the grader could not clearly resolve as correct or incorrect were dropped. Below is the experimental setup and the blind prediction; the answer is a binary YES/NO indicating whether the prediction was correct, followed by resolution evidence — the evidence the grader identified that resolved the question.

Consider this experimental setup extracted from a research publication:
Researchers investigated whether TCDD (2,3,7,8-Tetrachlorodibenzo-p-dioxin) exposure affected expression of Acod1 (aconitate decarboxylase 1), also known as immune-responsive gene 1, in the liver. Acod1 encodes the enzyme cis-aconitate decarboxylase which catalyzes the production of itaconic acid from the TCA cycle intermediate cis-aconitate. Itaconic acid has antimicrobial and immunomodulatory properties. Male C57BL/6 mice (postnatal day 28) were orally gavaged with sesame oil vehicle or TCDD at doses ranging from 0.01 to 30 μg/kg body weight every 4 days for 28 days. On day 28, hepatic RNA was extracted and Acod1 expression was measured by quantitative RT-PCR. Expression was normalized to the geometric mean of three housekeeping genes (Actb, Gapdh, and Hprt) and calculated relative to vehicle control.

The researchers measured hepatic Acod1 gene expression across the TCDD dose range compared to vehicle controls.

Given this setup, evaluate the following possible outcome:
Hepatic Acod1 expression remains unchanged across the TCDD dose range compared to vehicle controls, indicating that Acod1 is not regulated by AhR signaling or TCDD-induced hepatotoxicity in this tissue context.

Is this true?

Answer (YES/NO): NO